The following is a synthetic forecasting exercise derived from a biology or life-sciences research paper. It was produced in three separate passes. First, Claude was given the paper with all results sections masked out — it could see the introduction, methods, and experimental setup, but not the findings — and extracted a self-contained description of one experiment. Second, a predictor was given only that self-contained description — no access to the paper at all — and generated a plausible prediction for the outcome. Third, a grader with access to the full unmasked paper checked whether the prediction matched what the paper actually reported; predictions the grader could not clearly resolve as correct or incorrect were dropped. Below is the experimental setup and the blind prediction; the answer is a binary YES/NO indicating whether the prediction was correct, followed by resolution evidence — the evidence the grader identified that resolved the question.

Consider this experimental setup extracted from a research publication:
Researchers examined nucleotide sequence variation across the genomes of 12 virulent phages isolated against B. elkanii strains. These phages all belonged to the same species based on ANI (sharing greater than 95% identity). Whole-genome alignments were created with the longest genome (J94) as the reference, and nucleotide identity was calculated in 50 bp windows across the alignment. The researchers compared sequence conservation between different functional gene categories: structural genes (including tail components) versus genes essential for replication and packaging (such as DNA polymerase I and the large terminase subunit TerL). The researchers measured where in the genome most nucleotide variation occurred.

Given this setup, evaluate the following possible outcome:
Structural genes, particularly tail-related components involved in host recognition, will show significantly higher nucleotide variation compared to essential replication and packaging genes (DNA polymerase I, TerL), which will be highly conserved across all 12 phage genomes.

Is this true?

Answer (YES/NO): YES